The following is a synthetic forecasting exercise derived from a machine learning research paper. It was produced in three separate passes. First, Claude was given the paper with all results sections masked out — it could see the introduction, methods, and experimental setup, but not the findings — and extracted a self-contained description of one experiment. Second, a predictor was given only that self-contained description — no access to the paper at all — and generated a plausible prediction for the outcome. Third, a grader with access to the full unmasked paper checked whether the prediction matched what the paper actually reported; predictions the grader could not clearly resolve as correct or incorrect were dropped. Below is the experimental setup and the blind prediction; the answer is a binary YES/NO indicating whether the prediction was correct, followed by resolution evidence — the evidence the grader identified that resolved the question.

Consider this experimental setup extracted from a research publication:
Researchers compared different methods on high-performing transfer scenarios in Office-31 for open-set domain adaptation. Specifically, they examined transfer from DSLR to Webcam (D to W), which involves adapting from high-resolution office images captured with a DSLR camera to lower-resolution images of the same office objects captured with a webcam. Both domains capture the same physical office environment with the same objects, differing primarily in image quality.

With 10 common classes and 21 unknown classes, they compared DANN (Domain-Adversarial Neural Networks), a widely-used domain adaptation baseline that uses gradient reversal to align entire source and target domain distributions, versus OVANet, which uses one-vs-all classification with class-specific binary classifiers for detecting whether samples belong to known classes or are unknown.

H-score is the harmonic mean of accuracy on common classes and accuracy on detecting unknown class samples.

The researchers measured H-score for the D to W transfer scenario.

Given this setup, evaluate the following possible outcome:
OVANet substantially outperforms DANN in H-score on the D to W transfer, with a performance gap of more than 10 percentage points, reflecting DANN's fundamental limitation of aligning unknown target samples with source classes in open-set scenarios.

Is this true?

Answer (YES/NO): NO